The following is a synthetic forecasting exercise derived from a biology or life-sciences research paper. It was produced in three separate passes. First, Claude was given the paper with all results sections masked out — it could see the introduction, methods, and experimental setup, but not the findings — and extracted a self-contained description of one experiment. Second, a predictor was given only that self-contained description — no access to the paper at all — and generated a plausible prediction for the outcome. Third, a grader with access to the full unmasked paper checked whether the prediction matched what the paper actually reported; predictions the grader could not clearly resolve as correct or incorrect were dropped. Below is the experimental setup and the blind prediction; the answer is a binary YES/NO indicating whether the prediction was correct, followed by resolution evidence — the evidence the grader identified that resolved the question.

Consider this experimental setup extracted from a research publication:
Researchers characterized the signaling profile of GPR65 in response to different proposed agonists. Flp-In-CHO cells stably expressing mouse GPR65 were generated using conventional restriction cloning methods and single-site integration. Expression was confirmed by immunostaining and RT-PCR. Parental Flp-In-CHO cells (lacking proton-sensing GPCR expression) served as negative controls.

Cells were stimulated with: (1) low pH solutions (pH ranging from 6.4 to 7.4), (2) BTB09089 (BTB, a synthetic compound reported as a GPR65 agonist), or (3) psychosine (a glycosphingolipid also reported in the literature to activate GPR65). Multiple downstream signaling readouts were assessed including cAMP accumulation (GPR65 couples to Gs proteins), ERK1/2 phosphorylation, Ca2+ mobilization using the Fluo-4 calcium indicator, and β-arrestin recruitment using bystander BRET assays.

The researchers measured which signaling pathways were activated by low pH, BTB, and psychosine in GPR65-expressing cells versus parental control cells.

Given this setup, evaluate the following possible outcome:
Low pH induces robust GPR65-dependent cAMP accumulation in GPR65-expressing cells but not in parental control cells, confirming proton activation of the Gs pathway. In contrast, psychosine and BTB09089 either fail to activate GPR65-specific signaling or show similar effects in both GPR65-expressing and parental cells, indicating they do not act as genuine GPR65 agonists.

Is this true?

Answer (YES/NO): NO